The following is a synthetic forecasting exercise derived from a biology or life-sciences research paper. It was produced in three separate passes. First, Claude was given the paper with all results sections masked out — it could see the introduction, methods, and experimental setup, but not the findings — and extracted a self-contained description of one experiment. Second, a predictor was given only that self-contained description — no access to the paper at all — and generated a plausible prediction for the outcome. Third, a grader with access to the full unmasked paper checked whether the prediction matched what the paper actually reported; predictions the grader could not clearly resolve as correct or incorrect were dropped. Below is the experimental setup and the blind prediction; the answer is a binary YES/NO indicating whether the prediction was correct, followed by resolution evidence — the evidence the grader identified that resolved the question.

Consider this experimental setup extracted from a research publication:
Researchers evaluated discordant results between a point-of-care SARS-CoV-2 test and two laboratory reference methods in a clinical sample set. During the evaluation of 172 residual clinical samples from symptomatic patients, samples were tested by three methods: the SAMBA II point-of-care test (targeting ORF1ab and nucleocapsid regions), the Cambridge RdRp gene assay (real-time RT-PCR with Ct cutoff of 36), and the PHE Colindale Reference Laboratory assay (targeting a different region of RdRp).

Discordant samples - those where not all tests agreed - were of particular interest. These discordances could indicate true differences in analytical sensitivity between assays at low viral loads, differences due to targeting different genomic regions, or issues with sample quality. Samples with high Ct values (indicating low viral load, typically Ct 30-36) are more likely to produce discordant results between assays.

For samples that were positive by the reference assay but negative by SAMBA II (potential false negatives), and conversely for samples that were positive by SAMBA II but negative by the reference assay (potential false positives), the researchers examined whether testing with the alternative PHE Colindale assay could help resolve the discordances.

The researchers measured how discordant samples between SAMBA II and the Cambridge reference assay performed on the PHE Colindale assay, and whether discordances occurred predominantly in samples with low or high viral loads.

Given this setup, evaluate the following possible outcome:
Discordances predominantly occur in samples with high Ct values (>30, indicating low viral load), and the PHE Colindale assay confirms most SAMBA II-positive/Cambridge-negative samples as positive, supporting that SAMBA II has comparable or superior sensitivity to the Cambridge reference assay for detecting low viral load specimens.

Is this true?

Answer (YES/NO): YES